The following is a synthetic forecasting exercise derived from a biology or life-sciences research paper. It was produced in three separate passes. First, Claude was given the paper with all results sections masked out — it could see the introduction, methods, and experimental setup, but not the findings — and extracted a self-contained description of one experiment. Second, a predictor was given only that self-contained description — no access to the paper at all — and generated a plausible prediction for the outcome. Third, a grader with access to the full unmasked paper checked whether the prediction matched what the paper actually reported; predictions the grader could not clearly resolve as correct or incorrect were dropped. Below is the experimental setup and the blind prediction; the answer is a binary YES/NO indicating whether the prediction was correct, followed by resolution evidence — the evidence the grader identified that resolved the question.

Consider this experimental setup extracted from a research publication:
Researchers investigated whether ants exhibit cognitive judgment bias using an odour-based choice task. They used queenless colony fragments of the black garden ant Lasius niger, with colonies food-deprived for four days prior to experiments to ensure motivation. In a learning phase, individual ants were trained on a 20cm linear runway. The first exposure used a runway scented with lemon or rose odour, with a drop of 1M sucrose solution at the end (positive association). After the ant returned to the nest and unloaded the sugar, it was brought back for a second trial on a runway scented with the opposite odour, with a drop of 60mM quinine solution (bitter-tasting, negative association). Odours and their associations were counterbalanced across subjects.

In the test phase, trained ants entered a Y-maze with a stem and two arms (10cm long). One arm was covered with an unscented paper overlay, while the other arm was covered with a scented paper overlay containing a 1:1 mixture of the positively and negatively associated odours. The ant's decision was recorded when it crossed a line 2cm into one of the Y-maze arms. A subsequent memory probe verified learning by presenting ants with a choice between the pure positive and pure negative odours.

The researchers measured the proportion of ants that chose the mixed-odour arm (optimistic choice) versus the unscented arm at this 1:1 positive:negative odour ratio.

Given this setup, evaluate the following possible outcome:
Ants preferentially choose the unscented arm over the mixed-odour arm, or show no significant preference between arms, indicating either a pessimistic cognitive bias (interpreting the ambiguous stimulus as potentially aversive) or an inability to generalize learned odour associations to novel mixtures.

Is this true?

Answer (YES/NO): NO